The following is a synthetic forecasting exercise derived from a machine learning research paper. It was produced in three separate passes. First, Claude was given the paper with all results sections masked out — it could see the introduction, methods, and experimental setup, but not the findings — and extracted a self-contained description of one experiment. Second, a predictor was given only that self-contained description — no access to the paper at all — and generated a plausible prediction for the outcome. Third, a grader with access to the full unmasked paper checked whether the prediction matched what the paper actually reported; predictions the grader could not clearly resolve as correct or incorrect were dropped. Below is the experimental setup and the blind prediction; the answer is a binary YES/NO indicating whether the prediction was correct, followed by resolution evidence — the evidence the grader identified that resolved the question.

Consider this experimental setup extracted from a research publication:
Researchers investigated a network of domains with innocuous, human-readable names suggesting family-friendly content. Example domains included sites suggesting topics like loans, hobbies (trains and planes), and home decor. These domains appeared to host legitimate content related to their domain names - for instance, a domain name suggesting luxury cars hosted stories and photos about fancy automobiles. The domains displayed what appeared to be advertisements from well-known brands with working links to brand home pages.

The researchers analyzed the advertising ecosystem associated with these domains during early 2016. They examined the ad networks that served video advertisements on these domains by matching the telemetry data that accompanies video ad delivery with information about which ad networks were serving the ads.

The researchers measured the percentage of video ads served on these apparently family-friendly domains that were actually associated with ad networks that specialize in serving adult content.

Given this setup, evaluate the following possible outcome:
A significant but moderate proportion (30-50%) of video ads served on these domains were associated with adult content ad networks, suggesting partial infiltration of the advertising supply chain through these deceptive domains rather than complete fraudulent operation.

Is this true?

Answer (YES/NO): NO